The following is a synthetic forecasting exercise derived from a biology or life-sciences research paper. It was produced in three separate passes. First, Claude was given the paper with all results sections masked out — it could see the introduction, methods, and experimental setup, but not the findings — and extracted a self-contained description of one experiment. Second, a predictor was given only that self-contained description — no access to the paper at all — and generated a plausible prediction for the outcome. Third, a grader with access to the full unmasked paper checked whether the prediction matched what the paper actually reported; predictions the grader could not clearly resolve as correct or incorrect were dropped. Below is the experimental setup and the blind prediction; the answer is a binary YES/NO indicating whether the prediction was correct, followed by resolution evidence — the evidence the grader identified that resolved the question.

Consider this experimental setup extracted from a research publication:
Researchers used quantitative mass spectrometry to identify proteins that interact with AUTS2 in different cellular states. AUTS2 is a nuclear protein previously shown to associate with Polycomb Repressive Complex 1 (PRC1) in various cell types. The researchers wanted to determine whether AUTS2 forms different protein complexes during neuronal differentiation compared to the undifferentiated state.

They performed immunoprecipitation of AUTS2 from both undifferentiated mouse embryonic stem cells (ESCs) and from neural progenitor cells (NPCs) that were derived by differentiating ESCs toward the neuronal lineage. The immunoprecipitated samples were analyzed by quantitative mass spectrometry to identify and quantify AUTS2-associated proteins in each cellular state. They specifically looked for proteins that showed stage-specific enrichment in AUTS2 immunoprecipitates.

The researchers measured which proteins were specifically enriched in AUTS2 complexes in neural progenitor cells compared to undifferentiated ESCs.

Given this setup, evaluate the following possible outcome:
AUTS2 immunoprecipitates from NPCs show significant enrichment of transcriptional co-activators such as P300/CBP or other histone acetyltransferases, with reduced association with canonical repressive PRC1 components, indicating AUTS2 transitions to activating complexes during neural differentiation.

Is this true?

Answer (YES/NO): NO